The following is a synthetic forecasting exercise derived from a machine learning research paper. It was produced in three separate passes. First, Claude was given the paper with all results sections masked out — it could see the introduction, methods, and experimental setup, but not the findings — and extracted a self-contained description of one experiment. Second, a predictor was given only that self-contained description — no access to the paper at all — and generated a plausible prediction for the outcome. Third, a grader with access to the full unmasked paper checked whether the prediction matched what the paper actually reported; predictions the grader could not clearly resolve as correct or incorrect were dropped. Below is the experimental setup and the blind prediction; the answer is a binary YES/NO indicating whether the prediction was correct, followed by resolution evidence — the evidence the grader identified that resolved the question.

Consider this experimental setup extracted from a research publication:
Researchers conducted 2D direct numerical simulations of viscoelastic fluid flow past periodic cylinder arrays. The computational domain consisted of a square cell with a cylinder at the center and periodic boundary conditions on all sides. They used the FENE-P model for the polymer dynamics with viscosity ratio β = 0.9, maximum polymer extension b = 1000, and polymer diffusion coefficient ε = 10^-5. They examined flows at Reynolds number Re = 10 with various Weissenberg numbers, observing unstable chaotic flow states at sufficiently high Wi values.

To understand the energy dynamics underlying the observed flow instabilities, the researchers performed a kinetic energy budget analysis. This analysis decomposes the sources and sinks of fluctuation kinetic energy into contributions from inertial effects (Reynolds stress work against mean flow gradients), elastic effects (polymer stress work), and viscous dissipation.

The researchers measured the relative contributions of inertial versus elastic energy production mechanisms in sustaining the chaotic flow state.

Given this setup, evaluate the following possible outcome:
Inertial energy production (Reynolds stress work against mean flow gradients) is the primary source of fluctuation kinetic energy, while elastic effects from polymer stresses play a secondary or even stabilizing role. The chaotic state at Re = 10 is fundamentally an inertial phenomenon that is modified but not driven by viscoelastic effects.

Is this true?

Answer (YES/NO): NO